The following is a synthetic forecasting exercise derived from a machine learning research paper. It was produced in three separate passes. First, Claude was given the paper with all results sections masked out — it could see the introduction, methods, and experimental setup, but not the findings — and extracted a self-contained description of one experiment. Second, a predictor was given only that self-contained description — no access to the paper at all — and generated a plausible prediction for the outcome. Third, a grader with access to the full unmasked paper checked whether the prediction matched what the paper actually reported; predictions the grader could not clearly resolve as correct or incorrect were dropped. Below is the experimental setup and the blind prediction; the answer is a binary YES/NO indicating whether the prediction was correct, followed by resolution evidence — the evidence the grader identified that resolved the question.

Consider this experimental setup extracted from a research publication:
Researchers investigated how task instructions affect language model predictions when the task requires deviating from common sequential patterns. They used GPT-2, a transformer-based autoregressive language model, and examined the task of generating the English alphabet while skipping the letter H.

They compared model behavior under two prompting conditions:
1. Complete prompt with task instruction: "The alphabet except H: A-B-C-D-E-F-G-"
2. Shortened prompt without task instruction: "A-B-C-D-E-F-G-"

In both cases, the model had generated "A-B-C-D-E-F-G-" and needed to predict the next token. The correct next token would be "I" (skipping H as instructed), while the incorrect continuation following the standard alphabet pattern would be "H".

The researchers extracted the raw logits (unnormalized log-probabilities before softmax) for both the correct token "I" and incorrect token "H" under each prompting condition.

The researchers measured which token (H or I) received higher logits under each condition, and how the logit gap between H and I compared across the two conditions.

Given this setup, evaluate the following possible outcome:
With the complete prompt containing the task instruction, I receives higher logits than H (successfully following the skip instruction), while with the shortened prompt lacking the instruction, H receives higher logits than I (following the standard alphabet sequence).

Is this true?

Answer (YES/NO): NO